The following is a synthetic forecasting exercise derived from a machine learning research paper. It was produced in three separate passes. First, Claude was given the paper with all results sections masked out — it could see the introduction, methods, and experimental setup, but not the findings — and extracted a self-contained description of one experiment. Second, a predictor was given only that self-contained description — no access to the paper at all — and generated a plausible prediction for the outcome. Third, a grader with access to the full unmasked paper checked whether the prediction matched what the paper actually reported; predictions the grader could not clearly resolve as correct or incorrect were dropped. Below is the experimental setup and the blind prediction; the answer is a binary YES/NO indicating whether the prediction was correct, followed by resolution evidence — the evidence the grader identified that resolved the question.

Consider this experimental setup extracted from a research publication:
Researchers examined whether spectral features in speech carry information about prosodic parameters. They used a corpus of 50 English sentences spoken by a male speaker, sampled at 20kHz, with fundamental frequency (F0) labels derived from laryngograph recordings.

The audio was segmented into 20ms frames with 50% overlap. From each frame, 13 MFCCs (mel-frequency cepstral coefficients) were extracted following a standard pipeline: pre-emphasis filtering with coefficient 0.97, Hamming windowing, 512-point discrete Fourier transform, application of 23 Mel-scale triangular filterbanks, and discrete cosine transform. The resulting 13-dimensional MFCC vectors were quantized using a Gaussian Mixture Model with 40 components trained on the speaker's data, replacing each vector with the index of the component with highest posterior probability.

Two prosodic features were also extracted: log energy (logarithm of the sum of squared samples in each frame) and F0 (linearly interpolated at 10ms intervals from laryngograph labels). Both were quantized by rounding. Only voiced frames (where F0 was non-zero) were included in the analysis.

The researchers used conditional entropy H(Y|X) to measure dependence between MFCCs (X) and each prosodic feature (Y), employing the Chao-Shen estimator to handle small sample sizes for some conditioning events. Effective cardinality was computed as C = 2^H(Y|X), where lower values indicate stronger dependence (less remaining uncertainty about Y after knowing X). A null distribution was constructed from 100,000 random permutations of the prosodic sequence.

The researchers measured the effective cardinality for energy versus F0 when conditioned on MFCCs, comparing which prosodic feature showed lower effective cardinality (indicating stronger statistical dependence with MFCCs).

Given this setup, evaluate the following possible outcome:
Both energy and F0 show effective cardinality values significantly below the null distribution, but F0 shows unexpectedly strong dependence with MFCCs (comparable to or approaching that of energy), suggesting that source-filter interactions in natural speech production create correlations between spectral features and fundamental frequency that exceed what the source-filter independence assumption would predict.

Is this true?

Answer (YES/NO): NO